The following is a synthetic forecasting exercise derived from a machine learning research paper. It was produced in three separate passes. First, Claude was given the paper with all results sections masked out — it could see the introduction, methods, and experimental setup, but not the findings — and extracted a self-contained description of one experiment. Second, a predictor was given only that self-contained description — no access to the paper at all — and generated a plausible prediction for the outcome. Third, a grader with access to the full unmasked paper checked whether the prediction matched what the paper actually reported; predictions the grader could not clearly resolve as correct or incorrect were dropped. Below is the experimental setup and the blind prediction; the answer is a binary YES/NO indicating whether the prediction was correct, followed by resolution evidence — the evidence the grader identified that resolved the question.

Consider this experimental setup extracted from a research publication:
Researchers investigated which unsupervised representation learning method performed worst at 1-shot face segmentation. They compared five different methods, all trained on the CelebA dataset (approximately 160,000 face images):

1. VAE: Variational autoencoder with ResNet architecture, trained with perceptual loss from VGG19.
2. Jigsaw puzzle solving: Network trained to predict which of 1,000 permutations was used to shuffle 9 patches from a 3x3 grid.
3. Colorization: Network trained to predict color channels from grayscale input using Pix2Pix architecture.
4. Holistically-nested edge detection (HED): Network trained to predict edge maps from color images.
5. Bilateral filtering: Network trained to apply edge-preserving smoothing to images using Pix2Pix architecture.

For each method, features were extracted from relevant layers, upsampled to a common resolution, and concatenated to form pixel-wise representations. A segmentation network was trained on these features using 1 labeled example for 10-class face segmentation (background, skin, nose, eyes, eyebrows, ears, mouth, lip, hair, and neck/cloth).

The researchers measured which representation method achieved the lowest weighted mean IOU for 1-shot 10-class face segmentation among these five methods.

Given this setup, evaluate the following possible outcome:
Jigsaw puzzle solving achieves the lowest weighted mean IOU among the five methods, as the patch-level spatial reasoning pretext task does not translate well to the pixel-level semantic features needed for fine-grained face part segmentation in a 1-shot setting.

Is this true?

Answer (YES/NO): NO